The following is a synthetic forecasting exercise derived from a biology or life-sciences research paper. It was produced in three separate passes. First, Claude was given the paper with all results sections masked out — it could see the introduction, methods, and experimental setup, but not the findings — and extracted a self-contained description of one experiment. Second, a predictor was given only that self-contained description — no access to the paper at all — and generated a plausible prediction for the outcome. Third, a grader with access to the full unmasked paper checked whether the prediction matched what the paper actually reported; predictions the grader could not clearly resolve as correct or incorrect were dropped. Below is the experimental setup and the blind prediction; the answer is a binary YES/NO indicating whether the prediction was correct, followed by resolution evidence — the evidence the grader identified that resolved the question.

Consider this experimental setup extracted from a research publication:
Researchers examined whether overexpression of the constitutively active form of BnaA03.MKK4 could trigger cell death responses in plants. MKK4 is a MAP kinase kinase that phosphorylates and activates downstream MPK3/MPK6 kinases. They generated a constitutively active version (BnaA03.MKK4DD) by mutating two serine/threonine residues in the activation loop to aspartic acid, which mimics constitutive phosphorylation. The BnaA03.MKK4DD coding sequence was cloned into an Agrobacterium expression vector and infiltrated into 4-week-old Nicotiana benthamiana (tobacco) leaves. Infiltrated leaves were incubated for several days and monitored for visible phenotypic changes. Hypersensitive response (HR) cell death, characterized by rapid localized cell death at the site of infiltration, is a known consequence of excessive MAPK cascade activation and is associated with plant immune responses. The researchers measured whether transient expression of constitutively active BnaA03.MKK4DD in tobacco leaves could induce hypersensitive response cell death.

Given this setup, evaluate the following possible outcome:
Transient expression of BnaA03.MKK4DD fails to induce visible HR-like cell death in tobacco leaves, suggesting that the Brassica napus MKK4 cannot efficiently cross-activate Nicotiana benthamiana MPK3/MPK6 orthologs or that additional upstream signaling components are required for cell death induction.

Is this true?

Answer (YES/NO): NO